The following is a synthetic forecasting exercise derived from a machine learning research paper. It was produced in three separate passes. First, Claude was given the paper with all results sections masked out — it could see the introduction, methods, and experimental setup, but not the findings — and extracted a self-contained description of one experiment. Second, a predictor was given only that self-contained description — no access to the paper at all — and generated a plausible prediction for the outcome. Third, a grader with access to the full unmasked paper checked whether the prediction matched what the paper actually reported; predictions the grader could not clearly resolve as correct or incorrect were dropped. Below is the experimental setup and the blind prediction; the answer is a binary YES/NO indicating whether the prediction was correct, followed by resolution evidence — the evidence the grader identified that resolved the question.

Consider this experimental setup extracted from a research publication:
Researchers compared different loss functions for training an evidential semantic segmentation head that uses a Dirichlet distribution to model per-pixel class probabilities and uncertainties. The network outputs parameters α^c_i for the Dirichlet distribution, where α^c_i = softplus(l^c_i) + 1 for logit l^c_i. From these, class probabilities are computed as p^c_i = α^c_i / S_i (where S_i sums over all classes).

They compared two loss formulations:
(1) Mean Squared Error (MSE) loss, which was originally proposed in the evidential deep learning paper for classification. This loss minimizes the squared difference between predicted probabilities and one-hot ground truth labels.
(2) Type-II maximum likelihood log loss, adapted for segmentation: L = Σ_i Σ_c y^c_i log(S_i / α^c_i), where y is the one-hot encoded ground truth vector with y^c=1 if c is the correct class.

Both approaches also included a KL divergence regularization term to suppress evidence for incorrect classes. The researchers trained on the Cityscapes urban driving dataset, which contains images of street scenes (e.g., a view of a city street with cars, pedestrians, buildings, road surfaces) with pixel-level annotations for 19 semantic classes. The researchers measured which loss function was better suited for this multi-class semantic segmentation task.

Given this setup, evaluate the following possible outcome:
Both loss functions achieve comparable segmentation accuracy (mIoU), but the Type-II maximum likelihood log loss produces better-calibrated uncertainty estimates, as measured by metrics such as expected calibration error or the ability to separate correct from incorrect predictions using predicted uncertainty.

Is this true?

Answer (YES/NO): NO